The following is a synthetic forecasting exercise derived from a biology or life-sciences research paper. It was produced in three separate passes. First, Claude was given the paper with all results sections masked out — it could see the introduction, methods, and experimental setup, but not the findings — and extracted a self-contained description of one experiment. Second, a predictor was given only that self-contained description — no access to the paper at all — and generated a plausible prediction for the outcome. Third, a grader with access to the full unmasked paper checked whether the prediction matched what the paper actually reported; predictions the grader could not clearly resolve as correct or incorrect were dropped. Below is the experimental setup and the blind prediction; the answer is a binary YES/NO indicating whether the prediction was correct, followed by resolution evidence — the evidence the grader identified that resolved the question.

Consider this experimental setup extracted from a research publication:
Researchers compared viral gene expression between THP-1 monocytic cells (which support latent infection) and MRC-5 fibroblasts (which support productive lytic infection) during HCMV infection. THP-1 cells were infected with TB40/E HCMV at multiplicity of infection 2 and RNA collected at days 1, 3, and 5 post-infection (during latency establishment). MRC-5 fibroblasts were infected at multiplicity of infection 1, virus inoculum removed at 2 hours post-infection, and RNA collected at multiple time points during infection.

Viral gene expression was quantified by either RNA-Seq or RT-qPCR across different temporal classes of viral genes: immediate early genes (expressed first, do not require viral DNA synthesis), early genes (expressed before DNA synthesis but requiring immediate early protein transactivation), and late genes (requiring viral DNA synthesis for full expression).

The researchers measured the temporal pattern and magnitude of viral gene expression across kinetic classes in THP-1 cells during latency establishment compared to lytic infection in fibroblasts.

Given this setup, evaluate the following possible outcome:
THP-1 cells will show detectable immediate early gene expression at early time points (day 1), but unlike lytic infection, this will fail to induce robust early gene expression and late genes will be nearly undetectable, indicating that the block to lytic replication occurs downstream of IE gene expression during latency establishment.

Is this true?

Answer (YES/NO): NO